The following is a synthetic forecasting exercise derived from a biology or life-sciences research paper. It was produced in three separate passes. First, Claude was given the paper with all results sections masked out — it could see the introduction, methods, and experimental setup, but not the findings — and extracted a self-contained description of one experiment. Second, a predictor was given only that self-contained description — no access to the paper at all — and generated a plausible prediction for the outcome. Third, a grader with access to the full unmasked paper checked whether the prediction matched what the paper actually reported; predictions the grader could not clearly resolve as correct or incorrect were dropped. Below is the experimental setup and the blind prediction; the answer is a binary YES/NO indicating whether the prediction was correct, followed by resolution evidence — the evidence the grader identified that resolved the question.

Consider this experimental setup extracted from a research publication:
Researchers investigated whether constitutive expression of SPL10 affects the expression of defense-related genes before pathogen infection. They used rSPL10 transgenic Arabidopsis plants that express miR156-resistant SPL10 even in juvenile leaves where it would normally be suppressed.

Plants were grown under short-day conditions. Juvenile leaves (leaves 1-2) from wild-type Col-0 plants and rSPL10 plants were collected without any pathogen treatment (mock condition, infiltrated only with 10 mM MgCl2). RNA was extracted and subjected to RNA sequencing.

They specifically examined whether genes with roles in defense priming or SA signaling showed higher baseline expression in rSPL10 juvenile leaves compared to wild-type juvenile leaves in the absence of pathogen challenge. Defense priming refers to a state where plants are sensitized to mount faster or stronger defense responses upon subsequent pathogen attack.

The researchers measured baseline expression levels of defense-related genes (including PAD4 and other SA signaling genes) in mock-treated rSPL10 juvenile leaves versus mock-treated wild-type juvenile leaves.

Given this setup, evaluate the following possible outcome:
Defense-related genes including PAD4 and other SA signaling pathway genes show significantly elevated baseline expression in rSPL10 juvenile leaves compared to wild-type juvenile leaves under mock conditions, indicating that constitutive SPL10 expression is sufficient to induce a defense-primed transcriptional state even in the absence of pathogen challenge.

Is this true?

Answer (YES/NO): YES